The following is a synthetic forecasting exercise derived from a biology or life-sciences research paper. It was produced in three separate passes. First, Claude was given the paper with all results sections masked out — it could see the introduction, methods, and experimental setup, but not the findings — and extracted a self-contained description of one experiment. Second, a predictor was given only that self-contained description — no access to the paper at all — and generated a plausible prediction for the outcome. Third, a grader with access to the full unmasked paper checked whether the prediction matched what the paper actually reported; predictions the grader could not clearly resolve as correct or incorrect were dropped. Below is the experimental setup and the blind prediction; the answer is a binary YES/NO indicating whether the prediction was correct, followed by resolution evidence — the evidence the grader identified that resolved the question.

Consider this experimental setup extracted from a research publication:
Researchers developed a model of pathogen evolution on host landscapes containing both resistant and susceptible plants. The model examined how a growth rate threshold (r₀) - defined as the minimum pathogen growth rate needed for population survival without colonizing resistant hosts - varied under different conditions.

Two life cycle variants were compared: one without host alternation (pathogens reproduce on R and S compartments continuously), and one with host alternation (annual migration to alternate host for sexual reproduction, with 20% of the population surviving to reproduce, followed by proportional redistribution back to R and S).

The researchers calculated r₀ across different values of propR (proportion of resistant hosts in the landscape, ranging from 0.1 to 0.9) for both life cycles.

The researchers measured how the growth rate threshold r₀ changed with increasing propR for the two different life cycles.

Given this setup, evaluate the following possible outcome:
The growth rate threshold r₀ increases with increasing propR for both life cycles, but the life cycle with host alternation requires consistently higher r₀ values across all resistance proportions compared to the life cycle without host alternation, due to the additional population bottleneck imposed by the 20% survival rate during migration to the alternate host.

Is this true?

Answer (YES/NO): NO